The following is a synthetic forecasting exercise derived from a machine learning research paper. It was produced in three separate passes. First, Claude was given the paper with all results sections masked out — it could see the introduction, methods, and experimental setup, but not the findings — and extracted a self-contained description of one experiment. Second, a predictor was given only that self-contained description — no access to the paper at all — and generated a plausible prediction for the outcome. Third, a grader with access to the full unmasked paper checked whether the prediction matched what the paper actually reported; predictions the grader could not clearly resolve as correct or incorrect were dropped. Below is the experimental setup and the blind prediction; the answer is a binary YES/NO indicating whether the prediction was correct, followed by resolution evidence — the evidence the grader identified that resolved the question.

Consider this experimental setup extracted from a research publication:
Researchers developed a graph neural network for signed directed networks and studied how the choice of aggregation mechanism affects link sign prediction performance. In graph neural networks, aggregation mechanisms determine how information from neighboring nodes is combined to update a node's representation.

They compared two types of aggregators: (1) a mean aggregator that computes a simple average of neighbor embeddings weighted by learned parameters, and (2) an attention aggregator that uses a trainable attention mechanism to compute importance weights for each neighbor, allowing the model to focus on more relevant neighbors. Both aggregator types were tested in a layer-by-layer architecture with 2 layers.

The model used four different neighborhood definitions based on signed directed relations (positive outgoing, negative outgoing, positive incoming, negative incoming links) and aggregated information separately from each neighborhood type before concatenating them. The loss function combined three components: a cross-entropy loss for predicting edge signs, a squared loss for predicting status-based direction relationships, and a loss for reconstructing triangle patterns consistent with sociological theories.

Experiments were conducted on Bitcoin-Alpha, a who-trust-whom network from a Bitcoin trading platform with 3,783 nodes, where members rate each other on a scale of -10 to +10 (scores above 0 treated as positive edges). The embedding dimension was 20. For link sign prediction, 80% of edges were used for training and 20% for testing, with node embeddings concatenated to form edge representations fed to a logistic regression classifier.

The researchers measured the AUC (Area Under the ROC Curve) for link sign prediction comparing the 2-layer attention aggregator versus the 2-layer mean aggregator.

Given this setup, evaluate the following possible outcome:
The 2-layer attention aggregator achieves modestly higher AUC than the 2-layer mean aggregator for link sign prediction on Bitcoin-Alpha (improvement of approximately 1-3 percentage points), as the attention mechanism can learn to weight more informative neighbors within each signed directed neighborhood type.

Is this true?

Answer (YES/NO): YES